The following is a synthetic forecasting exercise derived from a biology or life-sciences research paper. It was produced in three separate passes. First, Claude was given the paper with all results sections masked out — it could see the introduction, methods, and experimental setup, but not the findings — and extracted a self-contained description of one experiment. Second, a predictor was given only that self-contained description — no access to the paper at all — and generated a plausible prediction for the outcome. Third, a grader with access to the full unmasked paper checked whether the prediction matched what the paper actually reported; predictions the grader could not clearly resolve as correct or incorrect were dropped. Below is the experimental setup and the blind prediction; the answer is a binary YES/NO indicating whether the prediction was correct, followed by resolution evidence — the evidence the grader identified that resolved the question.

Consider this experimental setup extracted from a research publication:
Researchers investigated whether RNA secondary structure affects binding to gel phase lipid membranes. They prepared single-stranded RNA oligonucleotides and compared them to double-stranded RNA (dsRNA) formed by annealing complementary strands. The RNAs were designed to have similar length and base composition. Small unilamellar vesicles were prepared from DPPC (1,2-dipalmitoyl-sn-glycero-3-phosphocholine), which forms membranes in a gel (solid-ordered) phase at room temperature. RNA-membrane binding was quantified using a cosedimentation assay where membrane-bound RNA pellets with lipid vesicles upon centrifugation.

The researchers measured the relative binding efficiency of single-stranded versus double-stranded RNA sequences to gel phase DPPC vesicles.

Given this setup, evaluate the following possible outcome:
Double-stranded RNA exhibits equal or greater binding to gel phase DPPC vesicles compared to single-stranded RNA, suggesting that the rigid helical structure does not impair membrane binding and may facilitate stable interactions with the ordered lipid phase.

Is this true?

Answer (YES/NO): YES